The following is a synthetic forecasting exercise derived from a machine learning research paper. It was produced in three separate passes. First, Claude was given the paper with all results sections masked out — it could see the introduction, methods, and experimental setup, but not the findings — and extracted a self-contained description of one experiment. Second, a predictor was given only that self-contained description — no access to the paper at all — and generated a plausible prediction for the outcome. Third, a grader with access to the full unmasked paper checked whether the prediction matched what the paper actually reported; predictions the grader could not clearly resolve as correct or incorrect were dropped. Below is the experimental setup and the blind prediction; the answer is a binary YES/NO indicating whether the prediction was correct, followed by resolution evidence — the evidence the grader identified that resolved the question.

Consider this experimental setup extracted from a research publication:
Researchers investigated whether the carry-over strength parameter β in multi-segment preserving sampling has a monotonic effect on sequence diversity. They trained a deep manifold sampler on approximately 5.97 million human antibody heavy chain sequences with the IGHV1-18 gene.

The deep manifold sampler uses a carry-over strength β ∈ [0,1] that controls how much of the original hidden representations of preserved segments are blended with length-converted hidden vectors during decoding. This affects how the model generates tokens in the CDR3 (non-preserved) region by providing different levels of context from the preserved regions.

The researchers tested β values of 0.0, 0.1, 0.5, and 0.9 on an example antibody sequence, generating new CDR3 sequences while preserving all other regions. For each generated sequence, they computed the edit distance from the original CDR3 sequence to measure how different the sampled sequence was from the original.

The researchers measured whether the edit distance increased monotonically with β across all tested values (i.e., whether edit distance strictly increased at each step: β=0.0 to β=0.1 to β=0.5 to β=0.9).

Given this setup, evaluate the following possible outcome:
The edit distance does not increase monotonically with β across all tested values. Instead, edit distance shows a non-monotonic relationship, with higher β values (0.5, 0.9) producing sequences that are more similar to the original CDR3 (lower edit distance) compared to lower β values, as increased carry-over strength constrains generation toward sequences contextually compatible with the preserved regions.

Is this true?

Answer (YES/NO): NO